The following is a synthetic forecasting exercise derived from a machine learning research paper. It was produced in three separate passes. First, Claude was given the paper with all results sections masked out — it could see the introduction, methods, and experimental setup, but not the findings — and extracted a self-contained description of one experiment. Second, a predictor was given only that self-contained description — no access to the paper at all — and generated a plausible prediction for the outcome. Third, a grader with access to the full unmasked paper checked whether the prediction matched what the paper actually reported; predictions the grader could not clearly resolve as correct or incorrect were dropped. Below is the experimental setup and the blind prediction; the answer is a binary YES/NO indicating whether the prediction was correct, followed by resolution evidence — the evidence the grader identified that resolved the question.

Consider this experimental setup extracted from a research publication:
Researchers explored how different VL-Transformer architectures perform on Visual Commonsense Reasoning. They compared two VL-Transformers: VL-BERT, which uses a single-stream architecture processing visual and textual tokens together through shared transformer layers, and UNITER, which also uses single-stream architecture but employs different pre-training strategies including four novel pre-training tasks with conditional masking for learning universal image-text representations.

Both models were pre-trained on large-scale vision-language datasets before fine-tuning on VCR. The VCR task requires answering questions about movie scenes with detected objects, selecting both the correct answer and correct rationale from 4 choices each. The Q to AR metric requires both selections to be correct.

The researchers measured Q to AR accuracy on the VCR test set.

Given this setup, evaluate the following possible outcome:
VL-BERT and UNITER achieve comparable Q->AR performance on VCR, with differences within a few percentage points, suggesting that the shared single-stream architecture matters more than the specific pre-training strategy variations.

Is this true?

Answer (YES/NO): NO